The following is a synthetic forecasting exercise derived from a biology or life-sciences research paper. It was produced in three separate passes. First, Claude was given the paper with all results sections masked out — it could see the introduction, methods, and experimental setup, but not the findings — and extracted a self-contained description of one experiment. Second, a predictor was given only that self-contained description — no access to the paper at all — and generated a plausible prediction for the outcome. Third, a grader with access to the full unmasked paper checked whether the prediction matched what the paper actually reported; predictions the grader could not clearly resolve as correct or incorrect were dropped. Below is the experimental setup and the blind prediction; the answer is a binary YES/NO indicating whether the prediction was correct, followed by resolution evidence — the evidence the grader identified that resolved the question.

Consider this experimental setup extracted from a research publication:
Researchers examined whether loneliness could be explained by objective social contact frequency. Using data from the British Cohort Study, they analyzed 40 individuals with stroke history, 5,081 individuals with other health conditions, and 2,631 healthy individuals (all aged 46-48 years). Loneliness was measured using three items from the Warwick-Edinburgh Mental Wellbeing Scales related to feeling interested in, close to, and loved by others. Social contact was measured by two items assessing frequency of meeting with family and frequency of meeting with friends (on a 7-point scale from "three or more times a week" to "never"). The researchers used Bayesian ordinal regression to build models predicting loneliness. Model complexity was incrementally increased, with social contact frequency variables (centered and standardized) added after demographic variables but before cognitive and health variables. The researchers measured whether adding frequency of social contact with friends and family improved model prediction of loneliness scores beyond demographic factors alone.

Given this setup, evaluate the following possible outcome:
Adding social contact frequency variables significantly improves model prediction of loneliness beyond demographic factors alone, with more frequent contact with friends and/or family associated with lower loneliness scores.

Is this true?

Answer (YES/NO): NO